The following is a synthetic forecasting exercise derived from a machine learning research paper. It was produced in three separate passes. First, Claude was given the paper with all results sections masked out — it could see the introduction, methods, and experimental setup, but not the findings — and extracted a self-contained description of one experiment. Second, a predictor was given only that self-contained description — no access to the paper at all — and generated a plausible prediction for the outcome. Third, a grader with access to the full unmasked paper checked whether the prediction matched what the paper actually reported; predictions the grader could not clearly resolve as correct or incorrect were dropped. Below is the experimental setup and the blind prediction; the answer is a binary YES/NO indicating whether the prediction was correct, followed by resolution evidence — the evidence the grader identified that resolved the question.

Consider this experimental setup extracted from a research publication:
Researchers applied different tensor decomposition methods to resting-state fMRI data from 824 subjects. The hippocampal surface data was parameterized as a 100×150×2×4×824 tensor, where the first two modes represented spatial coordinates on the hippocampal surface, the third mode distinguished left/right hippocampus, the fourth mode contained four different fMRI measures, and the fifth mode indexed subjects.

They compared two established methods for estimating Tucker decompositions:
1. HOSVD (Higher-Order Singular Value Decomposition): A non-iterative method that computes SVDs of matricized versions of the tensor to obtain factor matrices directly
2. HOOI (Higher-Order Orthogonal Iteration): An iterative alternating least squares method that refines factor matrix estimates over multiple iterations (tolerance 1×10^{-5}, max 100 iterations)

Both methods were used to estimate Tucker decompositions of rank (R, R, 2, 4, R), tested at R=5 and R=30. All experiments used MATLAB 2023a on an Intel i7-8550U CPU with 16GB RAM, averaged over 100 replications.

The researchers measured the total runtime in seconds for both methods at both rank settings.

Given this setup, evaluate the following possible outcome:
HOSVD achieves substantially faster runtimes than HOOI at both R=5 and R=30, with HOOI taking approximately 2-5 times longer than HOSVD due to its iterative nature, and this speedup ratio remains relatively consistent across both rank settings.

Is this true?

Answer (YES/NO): NO